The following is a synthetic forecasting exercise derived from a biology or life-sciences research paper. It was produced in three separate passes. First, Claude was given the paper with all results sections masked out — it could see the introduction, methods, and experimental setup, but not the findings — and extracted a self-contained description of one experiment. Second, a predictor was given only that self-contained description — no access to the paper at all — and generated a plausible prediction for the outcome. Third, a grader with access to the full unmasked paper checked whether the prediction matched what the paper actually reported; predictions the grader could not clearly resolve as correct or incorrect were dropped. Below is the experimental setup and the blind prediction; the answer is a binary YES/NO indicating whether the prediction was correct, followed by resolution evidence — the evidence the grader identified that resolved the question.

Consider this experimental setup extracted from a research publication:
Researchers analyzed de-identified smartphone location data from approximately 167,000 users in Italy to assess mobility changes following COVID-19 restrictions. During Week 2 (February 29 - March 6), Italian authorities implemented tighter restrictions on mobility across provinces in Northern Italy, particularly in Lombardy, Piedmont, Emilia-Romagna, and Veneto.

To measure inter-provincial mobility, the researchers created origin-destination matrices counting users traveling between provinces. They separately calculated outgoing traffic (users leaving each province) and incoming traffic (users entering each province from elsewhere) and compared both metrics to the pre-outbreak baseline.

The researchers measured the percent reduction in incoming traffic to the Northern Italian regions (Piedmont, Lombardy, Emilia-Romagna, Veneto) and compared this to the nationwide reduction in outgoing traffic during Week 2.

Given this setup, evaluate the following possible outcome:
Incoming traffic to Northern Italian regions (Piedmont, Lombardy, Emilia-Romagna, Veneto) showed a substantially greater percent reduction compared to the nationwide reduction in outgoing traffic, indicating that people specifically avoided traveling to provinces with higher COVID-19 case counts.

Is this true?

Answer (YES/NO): YES